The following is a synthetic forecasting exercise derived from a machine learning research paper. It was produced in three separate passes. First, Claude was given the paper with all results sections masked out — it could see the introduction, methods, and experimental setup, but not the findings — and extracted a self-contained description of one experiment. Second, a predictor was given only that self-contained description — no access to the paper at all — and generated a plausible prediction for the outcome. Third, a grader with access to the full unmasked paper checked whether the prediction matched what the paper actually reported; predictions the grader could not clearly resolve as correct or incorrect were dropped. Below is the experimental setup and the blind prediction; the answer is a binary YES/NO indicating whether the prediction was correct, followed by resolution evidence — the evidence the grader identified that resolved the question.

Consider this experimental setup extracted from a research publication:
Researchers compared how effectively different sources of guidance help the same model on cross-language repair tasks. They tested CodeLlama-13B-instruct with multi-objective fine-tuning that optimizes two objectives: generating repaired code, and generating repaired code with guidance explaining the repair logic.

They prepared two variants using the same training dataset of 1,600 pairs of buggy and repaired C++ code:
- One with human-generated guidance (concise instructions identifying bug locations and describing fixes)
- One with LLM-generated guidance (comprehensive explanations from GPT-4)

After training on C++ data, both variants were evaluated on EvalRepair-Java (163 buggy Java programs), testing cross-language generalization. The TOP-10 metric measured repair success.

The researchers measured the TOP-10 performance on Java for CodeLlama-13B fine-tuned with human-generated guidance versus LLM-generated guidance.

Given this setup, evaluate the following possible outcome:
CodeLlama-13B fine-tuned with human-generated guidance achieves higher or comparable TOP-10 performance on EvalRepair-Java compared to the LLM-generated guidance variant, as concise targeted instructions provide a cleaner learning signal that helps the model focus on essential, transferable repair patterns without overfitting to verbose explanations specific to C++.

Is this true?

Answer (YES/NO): NO